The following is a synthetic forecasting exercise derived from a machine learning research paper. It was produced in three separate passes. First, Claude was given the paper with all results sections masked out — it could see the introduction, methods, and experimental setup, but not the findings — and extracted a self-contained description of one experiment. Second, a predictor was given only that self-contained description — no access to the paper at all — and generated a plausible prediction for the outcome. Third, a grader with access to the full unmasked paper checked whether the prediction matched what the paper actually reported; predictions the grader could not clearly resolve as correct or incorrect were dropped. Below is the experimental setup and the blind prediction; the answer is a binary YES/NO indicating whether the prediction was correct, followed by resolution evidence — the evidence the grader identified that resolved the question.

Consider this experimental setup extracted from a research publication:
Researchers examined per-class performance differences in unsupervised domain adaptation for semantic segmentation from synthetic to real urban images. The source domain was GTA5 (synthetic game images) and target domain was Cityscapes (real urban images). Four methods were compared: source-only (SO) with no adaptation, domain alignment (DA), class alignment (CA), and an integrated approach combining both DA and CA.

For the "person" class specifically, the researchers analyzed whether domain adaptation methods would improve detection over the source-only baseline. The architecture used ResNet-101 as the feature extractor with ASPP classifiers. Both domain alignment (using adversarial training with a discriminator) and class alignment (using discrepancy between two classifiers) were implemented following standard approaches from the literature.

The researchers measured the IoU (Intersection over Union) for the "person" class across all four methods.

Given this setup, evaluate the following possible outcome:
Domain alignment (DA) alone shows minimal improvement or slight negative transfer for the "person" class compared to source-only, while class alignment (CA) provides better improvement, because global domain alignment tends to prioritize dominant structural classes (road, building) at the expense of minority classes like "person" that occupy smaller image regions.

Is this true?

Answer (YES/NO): NO